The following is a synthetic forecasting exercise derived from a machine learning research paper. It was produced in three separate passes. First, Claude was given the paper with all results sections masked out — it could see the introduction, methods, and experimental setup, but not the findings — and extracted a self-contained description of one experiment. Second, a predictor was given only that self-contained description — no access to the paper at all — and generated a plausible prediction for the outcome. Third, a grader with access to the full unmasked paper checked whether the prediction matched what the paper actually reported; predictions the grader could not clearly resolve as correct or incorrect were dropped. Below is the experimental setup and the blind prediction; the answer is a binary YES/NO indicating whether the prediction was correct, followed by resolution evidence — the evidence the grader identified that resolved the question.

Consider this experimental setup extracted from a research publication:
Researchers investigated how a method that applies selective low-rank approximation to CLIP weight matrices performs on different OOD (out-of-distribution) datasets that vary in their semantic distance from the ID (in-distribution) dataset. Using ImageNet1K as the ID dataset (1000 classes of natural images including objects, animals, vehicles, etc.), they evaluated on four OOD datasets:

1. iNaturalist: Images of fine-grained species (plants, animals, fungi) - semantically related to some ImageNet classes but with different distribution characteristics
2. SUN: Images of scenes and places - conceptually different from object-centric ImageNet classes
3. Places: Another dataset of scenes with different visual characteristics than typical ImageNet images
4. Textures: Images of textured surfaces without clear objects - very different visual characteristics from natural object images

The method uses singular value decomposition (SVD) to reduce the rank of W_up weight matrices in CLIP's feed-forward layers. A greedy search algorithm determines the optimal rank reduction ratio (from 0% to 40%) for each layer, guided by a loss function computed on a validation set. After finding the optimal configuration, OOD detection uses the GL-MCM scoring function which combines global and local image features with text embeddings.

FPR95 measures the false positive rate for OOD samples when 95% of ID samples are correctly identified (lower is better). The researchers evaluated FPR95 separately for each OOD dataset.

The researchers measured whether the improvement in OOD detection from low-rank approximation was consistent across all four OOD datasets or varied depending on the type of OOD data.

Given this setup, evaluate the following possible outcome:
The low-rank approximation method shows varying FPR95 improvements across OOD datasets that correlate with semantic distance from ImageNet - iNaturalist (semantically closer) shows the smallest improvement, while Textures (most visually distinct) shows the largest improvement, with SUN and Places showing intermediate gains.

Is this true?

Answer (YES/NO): NO